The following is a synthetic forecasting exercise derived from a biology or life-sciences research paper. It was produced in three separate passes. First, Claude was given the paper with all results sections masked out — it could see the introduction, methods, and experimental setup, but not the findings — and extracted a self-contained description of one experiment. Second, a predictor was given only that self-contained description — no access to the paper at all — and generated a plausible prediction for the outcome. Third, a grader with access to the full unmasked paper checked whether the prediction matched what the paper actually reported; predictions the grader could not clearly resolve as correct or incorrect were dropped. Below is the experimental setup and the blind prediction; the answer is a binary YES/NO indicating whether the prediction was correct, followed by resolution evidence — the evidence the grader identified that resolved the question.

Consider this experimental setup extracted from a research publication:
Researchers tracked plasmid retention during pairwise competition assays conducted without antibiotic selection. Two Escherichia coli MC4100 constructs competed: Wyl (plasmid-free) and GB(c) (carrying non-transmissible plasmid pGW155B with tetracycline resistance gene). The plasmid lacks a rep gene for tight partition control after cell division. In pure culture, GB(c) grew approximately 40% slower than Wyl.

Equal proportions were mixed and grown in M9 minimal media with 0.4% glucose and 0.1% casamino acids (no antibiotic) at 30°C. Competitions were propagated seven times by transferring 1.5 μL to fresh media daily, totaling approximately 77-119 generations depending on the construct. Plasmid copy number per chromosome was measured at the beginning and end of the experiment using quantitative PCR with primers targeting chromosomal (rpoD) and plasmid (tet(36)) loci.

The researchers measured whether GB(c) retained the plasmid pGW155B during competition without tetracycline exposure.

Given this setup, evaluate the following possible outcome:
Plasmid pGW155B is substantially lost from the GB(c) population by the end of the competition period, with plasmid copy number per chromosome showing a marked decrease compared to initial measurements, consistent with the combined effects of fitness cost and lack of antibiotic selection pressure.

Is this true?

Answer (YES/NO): NO